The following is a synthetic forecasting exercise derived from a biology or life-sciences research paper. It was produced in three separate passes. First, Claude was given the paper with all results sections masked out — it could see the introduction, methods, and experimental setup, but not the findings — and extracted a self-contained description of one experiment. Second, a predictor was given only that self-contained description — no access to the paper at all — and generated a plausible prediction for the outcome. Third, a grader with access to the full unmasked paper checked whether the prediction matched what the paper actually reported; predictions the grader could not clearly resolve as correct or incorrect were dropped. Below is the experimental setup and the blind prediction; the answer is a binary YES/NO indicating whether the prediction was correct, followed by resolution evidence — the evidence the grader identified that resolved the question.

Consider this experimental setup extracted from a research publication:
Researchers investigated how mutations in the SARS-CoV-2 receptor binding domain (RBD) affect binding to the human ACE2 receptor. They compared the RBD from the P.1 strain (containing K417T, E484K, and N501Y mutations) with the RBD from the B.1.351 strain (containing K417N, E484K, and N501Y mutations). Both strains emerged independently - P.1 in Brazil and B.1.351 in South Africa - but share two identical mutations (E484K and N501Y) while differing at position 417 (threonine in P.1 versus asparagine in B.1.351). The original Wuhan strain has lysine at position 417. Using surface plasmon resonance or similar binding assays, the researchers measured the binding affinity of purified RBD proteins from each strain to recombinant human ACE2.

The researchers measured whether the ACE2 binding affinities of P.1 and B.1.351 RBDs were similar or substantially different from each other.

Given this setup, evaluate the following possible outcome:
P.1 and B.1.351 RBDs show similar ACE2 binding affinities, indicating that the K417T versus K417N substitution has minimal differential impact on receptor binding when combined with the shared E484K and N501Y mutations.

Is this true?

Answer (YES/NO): YES